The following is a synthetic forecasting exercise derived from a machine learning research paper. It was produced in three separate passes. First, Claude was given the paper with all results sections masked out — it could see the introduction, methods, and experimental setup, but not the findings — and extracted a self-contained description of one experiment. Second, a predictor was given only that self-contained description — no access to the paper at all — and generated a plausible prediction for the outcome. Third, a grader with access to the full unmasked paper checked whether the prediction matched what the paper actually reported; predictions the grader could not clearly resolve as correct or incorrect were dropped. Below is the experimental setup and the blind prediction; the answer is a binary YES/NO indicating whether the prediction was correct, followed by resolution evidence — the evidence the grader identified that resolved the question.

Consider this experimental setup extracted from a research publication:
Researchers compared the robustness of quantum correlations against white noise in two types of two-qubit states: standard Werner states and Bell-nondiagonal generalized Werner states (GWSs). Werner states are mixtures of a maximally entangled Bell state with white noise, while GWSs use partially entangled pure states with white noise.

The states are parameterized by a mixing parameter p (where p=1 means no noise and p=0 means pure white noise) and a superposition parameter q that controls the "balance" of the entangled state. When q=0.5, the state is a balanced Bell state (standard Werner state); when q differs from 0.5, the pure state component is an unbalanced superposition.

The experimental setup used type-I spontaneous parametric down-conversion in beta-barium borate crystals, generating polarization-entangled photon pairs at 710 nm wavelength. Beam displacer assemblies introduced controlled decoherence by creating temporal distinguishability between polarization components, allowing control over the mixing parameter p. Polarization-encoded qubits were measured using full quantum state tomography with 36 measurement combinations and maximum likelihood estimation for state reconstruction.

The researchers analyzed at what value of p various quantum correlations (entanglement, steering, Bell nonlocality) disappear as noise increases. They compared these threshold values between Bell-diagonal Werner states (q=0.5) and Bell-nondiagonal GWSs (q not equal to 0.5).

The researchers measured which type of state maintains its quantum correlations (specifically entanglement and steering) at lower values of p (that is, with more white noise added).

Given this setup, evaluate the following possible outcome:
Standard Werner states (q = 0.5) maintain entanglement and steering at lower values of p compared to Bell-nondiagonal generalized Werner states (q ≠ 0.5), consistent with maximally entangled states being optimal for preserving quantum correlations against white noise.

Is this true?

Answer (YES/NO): YES